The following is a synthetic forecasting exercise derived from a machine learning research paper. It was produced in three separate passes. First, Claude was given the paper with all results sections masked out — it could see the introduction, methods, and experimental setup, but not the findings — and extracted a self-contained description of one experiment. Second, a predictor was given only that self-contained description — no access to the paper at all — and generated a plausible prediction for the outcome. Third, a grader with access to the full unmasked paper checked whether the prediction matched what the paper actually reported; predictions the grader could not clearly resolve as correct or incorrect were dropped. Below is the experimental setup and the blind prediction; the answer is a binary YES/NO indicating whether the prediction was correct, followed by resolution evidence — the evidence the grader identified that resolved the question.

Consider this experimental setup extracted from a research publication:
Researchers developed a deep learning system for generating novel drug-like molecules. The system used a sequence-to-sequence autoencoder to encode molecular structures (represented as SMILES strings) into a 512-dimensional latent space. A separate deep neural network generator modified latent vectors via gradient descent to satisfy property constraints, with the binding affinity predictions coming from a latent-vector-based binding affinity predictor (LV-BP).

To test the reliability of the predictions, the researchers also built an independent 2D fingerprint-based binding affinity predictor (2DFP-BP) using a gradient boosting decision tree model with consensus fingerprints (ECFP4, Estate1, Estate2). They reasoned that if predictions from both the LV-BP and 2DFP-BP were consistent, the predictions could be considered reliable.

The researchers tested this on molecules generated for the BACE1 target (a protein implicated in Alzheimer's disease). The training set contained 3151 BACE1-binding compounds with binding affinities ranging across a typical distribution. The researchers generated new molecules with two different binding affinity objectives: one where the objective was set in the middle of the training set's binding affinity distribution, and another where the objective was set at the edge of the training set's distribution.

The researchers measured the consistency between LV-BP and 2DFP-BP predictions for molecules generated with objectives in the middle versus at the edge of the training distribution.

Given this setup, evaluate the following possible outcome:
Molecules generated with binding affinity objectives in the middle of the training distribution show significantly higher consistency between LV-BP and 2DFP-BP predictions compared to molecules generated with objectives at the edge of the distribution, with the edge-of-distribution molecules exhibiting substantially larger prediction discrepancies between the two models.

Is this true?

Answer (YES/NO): YES